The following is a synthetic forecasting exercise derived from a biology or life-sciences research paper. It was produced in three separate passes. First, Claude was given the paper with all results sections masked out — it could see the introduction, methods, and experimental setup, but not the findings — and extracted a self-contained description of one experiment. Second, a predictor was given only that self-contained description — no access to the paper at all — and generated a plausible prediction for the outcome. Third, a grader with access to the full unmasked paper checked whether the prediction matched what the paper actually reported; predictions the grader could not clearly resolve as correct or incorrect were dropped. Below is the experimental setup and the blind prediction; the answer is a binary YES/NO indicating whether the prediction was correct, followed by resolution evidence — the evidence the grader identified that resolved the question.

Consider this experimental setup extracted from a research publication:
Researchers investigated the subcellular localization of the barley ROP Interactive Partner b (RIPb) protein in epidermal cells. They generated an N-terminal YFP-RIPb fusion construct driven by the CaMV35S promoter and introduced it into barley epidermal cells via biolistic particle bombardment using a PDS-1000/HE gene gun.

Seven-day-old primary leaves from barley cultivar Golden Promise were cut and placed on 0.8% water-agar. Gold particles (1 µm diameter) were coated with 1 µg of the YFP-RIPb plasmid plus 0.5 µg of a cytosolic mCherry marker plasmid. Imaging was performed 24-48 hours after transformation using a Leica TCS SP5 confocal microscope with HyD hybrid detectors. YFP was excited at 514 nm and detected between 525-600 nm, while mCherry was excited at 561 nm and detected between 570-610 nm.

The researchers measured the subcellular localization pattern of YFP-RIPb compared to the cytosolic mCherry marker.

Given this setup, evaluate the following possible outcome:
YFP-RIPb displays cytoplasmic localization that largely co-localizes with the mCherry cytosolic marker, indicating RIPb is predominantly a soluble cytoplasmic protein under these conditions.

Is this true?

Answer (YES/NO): NO